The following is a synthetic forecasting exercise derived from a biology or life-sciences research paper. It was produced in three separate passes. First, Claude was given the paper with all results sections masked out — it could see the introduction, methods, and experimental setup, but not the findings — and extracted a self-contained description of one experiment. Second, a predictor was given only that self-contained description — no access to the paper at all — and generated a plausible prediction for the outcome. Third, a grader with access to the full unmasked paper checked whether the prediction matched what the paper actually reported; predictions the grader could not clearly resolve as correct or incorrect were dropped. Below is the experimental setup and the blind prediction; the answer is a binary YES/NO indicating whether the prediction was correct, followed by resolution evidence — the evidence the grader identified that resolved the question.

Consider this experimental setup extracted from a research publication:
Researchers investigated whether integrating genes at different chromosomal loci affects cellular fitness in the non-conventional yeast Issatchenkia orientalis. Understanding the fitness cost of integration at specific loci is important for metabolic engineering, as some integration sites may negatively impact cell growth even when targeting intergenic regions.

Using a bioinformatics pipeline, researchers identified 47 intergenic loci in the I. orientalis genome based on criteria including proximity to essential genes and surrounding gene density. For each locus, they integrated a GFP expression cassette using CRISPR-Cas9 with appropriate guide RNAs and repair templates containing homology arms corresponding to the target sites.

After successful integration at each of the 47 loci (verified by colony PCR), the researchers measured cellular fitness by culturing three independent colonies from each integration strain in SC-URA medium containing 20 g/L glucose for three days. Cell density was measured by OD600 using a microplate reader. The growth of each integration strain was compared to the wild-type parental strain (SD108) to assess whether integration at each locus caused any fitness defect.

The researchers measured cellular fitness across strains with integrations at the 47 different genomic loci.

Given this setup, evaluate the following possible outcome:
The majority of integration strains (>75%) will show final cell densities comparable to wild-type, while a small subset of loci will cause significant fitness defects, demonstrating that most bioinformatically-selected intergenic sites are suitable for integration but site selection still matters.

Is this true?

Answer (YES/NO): NO